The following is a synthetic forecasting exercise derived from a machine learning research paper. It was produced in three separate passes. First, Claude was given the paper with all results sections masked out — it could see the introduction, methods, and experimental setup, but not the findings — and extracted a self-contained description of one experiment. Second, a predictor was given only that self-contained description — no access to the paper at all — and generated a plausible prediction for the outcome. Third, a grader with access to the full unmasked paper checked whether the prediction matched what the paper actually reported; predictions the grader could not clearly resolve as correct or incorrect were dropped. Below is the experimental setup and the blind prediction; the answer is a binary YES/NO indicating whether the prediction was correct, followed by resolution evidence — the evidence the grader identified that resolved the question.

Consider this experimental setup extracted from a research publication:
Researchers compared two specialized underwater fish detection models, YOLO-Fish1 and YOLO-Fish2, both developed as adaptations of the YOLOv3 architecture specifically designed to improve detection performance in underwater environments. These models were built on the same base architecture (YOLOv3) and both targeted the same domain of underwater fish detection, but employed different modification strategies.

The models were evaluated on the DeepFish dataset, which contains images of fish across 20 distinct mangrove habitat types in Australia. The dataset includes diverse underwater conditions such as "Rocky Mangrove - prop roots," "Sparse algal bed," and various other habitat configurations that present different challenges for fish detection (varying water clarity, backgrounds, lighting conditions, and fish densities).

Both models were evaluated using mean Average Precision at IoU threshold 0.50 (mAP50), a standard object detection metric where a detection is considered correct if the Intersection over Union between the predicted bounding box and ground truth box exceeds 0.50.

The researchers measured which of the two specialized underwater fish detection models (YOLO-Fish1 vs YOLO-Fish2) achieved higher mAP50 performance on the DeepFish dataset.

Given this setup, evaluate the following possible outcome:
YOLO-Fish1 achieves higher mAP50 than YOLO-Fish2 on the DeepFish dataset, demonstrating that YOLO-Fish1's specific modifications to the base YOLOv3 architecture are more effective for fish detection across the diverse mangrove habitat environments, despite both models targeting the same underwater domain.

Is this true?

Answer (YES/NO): YES